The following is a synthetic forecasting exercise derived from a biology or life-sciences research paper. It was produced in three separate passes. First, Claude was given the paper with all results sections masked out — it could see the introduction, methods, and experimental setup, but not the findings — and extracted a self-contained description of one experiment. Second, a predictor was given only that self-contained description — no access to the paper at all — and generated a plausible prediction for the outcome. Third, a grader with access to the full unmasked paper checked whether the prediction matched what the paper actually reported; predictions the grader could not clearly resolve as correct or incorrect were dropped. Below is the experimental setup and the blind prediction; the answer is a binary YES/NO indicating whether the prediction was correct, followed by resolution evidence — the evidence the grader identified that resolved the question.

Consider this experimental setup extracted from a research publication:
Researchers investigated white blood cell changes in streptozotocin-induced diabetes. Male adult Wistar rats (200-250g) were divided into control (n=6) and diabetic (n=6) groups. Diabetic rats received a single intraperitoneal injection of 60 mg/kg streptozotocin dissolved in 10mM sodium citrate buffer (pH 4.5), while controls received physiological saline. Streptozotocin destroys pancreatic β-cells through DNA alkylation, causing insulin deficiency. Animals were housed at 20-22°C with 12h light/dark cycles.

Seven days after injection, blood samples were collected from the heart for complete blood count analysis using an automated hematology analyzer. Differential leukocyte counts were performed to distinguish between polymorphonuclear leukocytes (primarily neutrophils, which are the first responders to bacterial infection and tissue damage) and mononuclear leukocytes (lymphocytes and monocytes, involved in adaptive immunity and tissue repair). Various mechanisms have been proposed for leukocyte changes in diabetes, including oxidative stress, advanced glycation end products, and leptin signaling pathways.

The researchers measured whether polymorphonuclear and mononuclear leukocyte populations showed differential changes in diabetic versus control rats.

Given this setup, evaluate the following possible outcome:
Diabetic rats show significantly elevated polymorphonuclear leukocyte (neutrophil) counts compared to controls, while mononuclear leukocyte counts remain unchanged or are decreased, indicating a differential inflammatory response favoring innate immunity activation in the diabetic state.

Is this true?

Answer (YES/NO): NO